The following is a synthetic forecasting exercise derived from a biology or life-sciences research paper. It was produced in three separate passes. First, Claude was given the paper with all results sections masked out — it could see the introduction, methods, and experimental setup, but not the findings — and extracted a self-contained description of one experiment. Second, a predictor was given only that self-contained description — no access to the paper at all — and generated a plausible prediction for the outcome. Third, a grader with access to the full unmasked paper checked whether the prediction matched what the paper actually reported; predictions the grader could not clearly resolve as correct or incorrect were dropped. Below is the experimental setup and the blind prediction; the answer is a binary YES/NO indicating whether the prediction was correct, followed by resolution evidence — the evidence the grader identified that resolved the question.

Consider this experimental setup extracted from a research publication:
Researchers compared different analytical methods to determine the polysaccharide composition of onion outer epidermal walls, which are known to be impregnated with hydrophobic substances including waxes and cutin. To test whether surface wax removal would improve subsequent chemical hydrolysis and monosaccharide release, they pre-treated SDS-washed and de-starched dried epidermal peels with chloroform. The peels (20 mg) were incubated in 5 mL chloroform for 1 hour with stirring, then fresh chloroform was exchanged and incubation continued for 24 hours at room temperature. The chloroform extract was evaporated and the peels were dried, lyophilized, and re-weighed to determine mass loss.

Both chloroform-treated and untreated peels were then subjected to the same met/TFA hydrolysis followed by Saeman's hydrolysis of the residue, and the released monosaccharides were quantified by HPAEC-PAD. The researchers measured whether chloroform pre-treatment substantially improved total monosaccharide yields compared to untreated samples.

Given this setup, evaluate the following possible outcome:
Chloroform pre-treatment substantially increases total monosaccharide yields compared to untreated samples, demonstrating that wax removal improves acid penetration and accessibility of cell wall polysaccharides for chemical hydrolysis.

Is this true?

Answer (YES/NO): YES